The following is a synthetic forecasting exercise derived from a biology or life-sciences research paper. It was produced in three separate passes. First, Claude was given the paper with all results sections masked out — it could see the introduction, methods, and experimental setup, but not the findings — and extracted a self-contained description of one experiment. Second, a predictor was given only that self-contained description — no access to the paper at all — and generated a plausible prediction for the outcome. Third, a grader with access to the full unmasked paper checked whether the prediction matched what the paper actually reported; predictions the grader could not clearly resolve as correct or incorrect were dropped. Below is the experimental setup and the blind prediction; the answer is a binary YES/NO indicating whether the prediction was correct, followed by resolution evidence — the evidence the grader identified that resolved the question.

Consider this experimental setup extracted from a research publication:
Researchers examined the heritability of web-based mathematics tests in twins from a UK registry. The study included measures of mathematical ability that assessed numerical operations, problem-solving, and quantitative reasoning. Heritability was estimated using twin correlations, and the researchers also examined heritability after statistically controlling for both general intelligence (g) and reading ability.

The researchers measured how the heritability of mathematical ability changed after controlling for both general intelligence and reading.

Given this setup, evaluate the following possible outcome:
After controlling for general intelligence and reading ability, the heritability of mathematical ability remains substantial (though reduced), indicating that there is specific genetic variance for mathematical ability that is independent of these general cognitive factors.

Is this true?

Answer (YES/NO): NO